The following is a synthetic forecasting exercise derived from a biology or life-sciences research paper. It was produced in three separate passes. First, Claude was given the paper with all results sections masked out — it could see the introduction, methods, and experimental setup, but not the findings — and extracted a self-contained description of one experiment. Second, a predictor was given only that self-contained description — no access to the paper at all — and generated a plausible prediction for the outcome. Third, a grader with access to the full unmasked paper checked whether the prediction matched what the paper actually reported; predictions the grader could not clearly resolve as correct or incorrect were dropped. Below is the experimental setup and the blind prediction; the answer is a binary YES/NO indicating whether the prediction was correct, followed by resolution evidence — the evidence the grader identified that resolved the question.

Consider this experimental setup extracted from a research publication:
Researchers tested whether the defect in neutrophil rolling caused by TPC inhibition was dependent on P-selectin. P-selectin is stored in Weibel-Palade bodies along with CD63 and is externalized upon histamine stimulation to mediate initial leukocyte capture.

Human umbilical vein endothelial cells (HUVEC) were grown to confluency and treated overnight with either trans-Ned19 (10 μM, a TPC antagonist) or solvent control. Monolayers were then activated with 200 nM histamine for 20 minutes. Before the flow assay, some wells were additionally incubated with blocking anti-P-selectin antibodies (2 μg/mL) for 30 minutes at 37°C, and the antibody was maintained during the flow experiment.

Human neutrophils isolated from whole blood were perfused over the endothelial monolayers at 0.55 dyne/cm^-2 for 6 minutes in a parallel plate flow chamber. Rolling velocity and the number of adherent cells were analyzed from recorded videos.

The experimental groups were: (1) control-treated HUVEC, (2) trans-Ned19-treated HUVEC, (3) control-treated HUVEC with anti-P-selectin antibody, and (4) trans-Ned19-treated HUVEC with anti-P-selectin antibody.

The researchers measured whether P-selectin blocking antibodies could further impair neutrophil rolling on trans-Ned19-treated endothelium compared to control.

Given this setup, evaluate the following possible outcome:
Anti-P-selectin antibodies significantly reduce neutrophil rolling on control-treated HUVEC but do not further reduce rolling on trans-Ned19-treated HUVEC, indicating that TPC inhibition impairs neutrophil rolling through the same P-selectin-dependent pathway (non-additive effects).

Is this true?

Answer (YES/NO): NO